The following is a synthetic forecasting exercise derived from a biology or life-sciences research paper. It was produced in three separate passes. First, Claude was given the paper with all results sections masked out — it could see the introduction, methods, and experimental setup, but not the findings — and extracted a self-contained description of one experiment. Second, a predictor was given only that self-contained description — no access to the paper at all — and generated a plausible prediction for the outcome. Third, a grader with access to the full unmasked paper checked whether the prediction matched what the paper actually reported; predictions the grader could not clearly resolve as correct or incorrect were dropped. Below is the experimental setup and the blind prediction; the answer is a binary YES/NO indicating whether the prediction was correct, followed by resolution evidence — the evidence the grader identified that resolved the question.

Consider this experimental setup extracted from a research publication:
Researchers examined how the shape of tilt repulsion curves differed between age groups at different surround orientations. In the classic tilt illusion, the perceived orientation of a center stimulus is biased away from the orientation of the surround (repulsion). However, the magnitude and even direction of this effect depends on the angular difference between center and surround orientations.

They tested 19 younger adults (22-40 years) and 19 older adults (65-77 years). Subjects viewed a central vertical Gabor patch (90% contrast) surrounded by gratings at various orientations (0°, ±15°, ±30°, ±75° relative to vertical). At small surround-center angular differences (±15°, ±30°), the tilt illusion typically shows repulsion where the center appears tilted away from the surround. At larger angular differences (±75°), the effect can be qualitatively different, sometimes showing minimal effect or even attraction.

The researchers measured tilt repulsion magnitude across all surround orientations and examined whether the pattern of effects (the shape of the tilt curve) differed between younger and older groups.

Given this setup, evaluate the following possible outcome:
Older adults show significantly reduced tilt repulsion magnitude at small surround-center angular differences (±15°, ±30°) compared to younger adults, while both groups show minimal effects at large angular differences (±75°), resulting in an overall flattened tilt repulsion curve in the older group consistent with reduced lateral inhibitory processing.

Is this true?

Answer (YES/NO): NO